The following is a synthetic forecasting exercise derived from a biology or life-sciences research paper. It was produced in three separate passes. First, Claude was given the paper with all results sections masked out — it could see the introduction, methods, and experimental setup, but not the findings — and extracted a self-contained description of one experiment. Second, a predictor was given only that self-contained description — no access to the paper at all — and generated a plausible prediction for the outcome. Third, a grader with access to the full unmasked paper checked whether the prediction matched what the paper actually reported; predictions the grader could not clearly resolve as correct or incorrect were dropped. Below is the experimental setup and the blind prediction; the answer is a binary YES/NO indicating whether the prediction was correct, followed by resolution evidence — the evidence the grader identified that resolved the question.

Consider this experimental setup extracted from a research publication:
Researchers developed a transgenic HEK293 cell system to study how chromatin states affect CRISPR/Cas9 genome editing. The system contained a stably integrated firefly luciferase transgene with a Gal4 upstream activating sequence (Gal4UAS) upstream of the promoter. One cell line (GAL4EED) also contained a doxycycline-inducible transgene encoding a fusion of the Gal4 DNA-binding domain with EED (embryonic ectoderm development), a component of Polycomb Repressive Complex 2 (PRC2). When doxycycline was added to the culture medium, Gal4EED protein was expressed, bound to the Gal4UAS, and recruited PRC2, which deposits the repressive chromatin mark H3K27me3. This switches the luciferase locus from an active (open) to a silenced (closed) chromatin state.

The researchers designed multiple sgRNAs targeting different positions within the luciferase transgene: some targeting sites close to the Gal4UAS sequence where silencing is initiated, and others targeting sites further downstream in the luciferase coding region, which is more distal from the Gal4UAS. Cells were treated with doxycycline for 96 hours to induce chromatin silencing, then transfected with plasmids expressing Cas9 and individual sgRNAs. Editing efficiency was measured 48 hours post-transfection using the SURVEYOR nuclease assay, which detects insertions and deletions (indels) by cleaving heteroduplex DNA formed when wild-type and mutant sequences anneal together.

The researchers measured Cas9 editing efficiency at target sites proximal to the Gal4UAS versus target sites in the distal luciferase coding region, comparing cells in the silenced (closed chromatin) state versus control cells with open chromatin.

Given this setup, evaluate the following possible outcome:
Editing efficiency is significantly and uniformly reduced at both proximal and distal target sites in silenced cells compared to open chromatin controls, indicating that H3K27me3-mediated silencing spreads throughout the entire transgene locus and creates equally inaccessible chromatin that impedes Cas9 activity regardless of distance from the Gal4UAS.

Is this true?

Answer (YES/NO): NO